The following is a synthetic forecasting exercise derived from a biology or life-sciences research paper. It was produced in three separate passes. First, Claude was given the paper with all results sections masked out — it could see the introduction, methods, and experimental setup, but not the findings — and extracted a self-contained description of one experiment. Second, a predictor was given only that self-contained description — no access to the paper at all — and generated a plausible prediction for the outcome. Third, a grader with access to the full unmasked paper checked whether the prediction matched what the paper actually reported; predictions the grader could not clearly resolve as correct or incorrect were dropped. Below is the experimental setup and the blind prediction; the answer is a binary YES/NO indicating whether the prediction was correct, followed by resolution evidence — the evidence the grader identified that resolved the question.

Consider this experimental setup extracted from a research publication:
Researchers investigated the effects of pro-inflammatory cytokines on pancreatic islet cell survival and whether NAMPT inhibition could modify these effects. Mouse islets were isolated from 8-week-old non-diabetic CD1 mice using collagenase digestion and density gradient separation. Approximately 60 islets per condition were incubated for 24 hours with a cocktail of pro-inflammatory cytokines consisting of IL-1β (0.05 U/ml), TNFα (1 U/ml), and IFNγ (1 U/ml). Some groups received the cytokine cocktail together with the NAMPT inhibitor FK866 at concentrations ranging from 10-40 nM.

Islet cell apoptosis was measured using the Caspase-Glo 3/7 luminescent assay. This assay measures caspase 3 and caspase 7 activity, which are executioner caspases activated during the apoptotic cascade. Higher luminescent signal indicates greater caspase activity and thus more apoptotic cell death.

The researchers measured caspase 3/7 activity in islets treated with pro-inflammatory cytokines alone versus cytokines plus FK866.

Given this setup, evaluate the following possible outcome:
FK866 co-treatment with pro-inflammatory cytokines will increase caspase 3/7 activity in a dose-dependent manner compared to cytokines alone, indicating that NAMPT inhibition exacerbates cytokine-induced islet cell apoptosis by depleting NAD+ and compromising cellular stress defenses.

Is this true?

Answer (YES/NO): NO